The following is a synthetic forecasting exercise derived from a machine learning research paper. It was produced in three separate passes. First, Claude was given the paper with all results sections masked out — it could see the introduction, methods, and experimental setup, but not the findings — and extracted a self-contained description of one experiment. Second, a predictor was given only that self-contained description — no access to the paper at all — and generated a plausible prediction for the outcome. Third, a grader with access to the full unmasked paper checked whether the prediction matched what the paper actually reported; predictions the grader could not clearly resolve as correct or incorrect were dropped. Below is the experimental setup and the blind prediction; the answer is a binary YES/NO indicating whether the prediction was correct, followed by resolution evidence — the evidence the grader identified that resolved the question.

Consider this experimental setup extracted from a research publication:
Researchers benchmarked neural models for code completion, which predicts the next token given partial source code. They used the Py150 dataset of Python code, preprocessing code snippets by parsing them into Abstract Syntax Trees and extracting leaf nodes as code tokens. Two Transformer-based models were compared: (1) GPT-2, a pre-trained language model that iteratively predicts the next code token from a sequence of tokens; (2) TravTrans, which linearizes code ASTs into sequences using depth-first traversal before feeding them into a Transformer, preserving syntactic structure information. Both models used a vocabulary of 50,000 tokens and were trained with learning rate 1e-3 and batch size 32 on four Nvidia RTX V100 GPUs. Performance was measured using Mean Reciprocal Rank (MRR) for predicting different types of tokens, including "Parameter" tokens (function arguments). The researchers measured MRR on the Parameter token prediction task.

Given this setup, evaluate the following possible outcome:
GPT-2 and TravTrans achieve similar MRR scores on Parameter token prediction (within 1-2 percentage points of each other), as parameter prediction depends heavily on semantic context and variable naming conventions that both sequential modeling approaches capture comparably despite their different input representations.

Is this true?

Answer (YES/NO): NO